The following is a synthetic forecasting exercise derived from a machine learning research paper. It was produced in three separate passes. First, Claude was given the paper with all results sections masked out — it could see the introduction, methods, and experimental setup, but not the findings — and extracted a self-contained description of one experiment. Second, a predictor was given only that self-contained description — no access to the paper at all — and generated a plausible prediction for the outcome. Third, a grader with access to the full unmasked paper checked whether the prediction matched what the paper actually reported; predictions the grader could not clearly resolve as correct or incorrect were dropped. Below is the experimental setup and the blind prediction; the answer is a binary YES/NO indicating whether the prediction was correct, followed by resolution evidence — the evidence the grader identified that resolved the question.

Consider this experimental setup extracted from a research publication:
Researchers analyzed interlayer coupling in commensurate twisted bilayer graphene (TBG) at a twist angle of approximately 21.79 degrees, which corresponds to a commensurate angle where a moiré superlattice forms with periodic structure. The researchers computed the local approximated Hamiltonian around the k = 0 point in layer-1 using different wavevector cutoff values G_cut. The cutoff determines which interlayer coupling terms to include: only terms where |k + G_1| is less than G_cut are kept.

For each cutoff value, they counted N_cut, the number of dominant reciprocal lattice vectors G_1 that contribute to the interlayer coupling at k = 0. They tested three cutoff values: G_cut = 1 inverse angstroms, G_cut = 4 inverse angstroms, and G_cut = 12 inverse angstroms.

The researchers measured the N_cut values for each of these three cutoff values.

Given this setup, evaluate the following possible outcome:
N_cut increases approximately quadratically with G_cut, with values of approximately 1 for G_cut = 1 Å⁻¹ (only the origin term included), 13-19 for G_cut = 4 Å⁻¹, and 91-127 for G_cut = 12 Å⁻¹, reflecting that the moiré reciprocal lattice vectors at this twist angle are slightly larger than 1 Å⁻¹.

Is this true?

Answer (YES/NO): NO